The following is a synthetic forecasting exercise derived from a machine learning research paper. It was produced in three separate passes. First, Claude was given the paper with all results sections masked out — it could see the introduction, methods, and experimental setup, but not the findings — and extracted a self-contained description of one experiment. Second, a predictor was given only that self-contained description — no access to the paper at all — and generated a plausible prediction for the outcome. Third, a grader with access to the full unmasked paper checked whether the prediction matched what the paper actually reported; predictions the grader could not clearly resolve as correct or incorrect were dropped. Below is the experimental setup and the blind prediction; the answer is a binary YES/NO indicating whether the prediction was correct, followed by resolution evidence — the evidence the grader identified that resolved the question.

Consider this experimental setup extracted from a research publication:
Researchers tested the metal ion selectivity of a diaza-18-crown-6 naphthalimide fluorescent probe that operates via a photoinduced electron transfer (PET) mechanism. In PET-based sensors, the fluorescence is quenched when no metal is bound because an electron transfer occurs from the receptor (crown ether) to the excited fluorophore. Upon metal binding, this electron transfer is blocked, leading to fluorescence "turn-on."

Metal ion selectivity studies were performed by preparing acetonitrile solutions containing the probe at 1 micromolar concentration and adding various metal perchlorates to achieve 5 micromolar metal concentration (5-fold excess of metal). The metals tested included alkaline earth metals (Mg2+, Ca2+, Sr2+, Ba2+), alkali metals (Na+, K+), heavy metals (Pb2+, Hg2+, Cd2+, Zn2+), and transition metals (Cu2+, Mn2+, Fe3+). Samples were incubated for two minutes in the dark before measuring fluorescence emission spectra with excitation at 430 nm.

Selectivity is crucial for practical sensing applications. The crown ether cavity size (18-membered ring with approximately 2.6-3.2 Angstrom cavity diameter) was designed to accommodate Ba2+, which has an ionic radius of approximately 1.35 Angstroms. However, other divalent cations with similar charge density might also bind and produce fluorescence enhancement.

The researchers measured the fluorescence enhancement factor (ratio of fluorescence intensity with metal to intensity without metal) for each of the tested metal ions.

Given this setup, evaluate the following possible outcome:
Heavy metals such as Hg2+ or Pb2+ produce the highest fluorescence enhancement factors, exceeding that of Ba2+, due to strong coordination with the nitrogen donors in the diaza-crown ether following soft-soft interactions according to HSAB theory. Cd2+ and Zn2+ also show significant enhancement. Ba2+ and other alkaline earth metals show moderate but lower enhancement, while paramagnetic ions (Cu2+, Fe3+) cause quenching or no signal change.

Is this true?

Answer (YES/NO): NO